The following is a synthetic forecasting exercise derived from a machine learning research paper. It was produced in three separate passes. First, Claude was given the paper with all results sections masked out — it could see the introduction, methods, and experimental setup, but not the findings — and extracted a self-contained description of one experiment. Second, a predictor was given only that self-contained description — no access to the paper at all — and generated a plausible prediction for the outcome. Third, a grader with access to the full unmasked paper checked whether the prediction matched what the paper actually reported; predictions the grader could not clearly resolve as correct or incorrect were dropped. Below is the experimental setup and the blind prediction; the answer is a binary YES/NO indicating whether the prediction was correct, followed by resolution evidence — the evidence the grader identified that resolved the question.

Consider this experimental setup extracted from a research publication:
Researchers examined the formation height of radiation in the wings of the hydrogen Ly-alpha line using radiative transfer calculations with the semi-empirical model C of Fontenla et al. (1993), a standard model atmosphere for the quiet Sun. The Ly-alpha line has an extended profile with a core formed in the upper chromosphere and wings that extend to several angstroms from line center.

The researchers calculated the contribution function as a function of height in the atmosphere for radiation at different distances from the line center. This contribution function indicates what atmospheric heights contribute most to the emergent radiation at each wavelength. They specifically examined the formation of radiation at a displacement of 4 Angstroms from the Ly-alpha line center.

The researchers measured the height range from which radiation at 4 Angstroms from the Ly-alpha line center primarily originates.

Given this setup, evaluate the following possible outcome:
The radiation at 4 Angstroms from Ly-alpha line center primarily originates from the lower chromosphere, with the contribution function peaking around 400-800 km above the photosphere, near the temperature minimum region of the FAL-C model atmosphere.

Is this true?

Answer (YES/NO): NO